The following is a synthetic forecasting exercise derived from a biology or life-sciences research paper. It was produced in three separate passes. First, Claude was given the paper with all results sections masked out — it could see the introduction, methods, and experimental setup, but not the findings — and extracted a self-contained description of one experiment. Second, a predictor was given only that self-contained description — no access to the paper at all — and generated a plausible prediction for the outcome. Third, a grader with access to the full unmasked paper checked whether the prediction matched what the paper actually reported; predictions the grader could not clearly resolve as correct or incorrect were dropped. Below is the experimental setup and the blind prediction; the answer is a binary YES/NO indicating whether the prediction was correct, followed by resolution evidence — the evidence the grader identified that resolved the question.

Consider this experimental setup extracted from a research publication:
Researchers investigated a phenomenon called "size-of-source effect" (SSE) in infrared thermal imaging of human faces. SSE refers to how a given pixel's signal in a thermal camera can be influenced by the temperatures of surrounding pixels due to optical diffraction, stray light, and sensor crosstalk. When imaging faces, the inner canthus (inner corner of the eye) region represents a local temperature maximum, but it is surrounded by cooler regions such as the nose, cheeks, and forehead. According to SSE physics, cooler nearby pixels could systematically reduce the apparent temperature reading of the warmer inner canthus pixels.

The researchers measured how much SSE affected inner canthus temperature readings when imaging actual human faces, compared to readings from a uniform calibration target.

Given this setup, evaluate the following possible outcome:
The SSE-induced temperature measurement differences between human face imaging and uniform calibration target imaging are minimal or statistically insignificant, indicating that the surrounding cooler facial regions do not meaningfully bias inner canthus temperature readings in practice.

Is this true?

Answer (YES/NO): NO